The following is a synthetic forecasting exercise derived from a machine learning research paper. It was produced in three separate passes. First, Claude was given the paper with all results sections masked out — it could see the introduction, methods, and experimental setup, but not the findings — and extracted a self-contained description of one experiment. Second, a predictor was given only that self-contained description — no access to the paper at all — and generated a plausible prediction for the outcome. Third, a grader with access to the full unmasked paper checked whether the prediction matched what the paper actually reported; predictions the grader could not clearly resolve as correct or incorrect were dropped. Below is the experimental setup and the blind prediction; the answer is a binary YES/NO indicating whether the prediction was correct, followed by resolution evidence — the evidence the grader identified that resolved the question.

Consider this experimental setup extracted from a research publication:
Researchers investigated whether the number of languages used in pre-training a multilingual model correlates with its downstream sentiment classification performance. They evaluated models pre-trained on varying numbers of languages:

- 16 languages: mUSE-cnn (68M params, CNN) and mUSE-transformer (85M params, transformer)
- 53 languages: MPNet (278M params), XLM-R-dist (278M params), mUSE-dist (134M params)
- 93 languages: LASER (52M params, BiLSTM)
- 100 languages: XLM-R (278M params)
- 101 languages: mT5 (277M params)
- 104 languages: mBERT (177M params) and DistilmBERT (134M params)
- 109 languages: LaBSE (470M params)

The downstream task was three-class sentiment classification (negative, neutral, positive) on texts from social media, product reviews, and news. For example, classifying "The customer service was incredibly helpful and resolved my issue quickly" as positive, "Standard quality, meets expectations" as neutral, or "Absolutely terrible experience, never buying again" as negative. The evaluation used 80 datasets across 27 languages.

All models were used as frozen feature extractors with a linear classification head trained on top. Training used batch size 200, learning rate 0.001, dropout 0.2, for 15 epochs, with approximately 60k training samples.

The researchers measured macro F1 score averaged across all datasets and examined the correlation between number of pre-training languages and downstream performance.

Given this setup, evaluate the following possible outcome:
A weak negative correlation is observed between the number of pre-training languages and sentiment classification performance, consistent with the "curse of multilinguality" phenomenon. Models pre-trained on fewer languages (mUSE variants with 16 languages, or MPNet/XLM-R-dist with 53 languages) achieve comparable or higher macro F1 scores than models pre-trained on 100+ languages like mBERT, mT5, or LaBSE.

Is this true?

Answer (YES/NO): NO